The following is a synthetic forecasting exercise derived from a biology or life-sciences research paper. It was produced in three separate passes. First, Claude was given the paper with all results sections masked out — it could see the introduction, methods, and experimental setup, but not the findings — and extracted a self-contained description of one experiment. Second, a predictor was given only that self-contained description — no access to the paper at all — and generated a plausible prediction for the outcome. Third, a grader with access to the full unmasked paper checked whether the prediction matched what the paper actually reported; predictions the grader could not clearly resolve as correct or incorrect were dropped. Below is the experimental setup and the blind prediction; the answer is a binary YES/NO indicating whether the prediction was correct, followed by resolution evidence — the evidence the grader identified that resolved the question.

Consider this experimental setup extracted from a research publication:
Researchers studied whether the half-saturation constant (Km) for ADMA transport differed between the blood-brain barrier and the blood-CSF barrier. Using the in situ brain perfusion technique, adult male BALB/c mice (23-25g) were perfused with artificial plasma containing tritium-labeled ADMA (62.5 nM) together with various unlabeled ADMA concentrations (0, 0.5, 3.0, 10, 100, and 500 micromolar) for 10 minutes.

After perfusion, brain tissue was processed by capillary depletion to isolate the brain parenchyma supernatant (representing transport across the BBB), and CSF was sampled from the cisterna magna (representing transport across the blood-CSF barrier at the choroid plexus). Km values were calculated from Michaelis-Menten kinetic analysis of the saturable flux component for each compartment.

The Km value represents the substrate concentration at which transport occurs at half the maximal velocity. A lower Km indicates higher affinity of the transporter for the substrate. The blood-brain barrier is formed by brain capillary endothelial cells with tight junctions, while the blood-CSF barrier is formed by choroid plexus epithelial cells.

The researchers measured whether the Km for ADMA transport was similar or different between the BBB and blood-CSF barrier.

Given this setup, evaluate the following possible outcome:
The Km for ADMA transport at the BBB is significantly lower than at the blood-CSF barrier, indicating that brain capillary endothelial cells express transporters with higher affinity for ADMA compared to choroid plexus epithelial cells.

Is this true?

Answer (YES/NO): NO